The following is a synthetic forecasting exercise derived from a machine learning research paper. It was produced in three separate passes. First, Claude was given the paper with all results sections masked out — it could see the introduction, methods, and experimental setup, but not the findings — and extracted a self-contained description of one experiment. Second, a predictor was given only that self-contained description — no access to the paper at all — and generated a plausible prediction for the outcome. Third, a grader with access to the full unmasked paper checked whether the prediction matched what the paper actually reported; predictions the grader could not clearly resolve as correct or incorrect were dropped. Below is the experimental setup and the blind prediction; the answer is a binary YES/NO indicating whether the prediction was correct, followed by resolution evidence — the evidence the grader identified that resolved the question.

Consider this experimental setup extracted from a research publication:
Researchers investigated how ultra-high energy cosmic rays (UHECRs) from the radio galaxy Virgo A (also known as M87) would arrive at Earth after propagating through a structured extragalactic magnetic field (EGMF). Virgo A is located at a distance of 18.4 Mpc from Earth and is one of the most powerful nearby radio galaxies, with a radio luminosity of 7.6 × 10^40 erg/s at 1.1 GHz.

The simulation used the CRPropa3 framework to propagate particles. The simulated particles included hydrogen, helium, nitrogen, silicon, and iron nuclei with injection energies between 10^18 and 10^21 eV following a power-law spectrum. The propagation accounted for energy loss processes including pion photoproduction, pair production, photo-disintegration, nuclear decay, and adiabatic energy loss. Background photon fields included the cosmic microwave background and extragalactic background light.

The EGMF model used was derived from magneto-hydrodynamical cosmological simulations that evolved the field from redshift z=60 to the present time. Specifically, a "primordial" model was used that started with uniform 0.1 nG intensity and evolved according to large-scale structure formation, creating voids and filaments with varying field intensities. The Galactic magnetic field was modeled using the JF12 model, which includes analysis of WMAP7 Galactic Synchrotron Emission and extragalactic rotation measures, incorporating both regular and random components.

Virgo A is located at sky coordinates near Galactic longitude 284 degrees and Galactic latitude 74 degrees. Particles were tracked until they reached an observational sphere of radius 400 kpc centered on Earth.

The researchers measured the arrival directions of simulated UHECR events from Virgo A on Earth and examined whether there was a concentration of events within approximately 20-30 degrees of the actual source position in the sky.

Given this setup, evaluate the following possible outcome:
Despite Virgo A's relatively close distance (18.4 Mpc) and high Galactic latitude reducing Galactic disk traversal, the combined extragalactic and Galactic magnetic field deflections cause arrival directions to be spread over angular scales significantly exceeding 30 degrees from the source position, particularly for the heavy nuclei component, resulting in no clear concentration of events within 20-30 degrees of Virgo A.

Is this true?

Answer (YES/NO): YES